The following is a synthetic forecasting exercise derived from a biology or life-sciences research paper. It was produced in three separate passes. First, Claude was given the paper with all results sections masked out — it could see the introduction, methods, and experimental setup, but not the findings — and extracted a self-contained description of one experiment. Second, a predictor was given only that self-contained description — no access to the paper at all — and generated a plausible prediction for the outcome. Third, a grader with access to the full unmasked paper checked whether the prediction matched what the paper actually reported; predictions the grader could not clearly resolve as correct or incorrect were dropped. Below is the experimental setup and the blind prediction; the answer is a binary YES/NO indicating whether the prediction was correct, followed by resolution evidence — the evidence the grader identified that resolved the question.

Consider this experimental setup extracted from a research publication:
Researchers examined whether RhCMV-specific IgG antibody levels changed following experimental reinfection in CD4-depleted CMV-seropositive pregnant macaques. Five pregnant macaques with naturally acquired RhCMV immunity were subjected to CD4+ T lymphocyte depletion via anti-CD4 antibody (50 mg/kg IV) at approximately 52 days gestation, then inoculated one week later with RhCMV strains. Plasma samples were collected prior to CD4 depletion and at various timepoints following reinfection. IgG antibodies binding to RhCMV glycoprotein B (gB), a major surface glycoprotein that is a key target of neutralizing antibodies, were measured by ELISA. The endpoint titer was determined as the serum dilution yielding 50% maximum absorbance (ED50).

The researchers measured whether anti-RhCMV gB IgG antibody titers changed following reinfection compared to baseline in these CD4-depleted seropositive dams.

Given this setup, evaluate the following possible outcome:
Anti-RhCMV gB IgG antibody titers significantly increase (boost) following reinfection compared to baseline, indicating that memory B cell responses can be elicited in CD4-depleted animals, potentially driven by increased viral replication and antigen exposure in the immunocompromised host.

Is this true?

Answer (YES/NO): NO